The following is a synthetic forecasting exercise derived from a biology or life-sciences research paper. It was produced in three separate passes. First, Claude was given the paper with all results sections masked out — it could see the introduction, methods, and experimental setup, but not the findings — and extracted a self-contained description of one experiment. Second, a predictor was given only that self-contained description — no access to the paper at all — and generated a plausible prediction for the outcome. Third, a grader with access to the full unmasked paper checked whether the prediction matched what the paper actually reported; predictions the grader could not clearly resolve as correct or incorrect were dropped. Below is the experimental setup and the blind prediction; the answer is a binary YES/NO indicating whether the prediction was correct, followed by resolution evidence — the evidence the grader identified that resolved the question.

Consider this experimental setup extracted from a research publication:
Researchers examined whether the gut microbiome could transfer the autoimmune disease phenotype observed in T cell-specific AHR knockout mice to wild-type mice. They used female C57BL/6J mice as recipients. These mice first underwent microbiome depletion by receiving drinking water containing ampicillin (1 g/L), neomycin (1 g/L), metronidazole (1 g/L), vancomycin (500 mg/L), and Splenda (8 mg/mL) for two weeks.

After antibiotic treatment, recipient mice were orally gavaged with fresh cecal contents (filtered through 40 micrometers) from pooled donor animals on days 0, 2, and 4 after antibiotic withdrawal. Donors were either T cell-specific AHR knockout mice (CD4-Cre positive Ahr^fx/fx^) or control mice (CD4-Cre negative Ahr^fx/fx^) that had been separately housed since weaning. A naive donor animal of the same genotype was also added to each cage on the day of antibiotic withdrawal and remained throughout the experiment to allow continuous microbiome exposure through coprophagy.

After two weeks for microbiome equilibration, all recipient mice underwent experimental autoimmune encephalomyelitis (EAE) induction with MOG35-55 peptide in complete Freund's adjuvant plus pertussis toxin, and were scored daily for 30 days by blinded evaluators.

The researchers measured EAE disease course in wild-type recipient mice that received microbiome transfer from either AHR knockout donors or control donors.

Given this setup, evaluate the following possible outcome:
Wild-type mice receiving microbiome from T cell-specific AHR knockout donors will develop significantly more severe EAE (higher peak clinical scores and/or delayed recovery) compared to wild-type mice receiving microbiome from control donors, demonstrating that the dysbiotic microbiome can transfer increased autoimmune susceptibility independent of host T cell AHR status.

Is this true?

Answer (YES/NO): NO